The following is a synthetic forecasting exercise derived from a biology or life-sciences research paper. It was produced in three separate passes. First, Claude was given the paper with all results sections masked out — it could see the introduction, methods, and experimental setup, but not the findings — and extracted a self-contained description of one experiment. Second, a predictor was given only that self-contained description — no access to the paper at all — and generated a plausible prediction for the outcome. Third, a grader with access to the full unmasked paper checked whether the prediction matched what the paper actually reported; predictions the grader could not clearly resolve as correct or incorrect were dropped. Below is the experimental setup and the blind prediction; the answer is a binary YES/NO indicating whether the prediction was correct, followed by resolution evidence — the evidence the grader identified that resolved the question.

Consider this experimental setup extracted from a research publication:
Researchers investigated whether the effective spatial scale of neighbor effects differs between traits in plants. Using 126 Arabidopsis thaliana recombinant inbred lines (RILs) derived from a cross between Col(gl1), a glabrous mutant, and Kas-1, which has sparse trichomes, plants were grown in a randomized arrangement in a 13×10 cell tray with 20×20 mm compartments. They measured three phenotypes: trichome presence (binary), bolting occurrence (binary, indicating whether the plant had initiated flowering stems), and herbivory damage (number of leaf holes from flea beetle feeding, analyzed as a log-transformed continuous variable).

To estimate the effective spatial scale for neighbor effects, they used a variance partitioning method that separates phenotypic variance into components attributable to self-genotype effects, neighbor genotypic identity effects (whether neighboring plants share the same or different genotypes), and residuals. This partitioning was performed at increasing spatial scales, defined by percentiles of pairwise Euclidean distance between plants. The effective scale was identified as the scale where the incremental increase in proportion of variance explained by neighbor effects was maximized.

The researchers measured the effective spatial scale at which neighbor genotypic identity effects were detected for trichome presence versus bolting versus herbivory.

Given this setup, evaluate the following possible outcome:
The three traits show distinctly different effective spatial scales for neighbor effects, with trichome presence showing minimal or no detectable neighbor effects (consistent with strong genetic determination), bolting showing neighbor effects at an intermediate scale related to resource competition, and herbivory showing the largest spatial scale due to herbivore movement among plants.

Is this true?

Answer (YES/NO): NO